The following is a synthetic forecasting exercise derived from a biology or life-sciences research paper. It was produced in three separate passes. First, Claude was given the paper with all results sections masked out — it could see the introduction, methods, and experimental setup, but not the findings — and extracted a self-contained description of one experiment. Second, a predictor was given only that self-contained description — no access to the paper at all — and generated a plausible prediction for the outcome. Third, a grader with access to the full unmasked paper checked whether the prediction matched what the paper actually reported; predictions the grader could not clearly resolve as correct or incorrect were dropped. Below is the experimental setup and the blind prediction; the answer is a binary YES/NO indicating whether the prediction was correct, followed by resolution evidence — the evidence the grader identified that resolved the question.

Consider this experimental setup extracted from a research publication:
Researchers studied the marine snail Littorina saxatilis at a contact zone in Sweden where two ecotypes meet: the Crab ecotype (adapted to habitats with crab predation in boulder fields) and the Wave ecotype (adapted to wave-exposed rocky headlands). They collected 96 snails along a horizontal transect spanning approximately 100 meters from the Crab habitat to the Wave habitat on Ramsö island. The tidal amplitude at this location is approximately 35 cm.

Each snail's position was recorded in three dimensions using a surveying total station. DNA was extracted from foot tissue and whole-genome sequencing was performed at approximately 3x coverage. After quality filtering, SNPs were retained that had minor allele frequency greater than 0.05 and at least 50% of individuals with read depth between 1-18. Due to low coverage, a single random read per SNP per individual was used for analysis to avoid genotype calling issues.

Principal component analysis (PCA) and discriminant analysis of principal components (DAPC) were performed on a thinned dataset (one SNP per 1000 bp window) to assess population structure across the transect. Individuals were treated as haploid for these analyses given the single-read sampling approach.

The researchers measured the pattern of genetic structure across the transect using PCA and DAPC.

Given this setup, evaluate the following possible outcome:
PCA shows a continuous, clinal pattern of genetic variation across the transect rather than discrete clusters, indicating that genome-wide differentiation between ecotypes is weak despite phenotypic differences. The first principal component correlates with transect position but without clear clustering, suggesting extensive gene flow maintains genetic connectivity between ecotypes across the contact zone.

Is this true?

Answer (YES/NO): YES